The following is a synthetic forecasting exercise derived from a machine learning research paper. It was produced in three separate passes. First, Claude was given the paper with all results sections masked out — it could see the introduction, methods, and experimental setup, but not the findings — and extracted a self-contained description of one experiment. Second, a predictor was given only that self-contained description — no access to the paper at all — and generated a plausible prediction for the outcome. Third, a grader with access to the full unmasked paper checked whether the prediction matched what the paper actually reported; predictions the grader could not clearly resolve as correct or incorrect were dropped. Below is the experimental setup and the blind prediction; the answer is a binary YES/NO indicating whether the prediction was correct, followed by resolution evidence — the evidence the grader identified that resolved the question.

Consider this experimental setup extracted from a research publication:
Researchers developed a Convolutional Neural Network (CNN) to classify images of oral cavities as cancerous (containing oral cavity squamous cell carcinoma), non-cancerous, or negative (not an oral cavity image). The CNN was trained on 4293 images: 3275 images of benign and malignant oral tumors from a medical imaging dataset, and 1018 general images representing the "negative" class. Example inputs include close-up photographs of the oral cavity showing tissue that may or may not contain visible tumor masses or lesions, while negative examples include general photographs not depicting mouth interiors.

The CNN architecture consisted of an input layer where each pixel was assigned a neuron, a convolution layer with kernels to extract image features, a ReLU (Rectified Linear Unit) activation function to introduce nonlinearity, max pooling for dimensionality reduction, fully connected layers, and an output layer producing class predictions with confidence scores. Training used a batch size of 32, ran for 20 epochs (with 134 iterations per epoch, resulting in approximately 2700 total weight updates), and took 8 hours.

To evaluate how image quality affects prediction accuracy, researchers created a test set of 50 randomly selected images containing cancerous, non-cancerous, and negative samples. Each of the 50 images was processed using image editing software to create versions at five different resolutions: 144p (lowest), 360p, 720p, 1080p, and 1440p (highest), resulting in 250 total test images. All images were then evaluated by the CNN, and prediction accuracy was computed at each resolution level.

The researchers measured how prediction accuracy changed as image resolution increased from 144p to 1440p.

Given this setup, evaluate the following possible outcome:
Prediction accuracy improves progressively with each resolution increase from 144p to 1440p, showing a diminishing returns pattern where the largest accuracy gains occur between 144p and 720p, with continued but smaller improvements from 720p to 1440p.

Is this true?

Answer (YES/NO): YES